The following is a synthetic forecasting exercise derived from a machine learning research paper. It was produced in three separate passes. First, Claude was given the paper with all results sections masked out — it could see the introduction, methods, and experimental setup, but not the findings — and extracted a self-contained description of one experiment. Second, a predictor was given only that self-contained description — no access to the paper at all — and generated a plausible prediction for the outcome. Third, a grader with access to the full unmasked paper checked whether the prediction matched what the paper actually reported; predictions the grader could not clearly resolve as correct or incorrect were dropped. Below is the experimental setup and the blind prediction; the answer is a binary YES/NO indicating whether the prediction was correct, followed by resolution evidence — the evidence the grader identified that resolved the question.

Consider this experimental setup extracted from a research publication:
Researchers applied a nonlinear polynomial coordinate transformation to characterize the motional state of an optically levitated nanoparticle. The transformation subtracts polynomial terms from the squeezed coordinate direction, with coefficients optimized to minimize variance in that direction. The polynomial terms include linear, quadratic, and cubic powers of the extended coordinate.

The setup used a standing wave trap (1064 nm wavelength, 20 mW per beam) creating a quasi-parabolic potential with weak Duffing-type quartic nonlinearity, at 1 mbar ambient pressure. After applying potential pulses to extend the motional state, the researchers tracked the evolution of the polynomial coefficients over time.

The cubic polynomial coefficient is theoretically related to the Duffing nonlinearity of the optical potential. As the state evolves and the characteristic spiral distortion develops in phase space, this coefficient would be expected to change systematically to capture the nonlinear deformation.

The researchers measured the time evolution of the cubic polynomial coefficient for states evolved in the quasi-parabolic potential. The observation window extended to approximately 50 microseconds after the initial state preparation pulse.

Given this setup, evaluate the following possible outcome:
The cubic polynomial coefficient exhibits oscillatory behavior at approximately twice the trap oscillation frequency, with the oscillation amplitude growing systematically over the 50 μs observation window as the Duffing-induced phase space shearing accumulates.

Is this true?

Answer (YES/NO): NO